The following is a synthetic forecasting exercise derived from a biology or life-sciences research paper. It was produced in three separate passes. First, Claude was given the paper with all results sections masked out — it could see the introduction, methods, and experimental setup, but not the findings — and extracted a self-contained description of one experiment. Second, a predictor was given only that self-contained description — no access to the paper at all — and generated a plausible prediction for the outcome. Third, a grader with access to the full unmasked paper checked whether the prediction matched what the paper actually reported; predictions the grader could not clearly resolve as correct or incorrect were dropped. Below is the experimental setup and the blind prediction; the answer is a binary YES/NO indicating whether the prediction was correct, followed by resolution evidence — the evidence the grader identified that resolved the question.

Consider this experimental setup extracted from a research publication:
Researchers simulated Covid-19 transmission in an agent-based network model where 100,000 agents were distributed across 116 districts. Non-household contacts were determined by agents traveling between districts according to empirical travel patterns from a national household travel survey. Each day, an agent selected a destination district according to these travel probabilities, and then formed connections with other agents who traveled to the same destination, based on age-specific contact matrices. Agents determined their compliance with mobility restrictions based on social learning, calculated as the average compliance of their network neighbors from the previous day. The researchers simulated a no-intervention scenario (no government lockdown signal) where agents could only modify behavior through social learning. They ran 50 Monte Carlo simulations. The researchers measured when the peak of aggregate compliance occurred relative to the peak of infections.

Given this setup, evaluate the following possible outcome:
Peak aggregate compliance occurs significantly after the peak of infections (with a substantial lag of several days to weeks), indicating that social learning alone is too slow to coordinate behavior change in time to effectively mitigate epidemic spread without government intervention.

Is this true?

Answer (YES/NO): NO